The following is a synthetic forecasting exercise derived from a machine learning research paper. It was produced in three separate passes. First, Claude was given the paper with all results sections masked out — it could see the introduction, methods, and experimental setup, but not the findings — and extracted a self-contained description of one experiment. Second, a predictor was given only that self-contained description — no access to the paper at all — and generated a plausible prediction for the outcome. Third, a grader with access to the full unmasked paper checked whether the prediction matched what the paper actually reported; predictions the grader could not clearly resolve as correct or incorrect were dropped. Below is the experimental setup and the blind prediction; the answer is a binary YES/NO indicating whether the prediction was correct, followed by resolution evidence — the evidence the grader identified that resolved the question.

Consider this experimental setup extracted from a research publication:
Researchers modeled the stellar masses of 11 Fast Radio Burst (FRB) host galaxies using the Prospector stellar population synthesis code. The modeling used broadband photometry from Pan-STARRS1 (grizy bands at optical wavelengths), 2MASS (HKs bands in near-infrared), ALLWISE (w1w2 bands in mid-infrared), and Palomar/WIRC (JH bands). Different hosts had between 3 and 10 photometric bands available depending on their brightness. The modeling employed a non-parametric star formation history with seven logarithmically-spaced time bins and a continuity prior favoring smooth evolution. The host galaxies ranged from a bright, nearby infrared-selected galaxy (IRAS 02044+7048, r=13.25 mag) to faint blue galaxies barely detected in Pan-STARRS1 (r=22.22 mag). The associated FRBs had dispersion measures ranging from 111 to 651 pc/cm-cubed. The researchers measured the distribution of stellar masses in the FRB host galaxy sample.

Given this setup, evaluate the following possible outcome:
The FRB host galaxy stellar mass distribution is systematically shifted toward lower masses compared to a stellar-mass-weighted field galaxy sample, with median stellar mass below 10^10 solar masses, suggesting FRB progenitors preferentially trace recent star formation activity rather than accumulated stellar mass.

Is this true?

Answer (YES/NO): NO